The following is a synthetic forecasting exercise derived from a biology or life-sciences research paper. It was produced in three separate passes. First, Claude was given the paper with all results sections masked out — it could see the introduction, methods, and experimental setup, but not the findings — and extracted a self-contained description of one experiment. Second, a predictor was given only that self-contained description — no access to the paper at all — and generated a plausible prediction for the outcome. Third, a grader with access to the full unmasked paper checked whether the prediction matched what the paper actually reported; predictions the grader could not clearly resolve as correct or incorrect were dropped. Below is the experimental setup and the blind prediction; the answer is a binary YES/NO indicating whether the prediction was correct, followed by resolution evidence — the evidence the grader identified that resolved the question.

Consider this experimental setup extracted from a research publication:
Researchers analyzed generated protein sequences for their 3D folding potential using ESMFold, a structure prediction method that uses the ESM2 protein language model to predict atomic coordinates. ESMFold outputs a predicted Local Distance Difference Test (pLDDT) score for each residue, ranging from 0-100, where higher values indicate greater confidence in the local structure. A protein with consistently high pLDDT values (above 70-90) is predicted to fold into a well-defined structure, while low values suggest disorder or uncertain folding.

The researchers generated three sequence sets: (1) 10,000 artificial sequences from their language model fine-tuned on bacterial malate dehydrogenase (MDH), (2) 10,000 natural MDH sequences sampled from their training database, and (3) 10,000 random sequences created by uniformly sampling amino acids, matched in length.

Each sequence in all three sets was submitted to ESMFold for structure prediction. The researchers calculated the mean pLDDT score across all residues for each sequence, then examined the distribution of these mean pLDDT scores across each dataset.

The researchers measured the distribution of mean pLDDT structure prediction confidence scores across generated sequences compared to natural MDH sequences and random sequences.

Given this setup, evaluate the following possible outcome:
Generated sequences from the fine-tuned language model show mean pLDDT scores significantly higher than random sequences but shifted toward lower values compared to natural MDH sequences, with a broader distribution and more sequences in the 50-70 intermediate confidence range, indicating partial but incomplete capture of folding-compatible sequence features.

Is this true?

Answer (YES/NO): NO